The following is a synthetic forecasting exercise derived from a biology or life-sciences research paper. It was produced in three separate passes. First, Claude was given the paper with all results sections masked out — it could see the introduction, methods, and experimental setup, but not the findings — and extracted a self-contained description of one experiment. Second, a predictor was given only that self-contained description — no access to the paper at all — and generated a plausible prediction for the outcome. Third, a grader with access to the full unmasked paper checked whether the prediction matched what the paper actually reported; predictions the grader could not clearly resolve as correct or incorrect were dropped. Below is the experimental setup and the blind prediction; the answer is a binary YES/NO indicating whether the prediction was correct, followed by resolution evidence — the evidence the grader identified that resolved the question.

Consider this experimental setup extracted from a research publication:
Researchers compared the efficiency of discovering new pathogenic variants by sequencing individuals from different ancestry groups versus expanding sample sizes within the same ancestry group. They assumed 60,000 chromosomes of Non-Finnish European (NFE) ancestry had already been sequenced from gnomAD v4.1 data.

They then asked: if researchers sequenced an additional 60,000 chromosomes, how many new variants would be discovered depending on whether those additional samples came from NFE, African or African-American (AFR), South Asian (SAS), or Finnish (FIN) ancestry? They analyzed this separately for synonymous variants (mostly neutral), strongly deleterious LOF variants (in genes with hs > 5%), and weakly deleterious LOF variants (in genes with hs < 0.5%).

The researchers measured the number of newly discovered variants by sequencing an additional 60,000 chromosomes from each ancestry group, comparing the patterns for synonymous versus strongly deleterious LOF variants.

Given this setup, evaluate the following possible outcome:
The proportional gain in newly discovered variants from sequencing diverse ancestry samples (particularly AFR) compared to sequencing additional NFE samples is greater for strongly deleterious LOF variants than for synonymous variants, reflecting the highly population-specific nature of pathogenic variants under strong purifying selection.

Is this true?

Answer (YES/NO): NO